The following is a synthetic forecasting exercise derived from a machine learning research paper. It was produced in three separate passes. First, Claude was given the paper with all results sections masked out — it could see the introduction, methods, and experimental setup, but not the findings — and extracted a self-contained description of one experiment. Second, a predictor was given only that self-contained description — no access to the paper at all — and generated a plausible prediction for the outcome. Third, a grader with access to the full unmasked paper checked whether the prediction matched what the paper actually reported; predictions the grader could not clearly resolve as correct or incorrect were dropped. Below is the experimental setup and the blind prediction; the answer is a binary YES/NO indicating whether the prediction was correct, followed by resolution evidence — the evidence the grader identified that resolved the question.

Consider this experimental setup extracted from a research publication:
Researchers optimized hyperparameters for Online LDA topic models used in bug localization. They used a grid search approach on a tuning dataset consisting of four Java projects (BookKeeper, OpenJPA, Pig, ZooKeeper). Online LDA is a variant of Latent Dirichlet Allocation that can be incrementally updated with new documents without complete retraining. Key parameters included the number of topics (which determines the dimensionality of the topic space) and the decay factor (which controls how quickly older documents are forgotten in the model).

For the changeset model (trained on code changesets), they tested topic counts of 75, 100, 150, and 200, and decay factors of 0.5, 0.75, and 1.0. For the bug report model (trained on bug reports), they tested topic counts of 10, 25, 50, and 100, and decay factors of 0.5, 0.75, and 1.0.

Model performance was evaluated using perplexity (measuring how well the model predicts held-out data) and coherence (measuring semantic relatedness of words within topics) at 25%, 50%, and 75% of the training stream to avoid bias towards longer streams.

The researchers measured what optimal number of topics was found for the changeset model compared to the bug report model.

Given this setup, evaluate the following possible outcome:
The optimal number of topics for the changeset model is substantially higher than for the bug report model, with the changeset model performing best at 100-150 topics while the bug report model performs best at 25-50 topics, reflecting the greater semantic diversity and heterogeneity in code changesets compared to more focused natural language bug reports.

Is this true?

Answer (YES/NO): YES